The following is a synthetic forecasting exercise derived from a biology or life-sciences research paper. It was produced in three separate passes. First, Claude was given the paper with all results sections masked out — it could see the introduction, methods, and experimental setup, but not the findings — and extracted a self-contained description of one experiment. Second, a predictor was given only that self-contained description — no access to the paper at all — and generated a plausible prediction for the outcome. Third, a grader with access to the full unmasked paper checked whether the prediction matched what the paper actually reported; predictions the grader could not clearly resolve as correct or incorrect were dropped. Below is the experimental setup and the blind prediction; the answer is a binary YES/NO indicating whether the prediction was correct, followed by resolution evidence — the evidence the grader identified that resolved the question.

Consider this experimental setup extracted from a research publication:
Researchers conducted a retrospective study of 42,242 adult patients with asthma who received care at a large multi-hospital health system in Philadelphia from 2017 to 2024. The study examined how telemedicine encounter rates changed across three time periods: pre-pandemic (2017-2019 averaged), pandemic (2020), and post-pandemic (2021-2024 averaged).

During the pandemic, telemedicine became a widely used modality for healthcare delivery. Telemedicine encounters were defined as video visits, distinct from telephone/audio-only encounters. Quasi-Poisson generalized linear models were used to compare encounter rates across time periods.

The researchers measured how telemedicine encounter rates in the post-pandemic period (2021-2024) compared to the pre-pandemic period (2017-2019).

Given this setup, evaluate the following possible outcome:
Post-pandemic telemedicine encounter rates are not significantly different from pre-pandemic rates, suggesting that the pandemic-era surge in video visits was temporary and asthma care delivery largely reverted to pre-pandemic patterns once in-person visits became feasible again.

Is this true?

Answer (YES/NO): NO